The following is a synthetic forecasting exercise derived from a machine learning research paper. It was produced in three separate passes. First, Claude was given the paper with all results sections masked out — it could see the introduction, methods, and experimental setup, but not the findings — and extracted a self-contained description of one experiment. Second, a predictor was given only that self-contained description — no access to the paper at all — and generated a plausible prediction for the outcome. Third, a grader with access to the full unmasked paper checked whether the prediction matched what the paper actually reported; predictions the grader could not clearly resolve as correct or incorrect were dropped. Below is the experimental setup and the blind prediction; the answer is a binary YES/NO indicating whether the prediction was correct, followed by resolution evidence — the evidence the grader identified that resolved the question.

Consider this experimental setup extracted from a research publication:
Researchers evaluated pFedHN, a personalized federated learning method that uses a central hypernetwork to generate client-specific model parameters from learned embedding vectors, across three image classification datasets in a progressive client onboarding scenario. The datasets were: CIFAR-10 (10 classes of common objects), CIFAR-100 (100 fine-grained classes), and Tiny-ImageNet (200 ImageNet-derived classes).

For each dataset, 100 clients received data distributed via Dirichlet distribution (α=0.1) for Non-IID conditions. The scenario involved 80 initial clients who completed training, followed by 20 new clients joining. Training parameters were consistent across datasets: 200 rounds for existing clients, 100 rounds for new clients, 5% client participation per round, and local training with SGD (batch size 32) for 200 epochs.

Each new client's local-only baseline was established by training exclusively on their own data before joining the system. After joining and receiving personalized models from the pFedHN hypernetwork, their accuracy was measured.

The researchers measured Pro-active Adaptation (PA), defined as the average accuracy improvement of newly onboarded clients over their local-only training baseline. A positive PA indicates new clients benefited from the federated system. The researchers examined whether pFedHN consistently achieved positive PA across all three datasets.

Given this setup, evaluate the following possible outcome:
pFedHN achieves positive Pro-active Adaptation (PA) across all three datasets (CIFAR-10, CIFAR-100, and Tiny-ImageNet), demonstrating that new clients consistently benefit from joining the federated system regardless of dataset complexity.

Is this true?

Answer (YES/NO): NO